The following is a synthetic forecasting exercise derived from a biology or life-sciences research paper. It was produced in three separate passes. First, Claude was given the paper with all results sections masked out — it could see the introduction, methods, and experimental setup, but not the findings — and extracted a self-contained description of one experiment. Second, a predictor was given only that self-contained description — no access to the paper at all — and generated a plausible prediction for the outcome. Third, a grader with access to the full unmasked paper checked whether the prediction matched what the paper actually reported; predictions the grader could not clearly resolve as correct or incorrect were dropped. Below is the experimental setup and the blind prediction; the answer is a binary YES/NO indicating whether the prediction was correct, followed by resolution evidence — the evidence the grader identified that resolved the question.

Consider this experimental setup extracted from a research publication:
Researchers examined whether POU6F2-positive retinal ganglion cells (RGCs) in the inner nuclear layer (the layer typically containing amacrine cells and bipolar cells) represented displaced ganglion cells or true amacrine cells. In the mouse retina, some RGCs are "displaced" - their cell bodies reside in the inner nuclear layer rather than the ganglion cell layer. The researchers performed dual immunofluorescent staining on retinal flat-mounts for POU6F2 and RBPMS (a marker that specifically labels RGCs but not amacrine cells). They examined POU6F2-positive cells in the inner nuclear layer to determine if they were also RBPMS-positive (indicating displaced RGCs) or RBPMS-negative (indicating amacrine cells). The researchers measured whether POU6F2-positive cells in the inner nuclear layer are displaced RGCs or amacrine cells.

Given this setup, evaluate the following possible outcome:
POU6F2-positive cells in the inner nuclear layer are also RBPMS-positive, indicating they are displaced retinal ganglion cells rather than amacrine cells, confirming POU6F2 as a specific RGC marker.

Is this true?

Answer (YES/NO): YES